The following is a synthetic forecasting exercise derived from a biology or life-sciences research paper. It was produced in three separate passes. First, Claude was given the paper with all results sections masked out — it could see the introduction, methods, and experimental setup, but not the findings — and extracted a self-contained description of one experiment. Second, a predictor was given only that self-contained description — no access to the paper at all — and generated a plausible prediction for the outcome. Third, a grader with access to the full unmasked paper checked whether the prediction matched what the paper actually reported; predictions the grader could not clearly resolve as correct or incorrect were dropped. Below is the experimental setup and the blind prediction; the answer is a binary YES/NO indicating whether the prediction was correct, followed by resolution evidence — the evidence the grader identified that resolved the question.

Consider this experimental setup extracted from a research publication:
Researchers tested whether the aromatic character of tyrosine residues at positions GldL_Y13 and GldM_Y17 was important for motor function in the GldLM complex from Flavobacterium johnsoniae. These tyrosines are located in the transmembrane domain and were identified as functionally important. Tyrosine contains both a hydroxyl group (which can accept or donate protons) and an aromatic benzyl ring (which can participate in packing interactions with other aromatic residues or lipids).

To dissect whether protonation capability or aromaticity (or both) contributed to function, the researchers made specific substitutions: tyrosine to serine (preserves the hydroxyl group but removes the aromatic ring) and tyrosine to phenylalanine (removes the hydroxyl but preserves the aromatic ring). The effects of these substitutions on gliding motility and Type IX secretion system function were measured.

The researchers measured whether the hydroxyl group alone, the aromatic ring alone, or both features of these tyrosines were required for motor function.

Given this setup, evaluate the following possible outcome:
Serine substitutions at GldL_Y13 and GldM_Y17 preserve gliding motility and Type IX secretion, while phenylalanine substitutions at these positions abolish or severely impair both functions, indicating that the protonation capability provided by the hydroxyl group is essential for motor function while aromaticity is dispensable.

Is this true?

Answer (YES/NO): NO